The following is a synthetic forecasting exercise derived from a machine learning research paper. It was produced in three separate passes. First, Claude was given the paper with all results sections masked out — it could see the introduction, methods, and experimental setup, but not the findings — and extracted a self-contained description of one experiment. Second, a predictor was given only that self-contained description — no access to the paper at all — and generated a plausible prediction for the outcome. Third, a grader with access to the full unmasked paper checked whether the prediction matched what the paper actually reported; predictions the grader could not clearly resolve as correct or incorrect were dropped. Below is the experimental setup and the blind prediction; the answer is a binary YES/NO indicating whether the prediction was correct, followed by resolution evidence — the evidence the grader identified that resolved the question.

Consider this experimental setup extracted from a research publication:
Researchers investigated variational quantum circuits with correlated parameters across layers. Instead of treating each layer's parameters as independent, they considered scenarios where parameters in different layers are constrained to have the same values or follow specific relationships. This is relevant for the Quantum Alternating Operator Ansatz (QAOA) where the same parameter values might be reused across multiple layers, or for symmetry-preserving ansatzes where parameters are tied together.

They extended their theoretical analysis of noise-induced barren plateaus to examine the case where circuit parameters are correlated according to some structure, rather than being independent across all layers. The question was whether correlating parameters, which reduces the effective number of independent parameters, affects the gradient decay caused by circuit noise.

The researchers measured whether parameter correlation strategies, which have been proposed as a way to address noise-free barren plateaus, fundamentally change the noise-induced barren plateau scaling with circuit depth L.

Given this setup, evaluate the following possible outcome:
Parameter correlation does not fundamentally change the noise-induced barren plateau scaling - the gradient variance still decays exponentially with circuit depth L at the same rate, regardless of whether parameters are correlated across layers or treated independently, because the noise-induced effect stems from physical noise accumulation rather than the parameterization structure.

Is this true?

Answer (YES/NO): YES